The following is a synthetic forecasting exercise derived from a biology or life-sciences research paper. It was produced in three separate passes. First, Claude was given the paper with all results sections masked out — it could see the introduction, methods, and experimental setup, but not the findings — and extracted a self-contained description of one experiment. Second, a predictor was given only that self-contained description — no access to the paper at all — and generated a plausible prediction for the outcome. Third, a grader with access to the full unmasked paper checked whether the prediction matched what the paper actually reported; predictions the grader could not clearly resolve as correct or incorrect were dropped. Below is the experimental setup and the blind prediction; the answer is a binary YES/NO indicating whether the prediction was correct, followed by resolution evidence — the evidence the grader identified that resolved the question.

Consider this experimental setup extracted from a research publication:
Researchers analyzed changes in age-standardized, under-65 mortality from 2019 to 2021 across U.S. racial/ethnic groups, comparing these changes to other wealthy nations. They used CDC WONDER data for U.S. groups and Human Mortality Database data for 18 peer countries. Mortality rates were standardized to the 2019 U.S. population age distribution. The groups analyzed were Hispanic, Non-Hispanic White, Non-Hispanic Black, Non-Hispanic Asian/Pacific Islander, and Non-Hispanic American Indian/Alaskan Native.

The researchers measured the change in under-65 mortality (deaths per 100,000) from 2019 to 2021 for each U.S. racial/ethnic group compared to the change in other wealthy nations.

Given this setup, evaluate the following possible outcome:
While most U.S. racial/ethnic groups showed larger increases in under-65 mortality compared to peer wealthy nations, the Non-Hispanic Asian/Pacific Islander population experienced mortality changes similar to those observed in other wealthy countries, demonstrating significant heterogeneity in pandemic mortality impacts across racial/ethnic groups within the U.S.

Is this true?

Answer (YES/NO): NO